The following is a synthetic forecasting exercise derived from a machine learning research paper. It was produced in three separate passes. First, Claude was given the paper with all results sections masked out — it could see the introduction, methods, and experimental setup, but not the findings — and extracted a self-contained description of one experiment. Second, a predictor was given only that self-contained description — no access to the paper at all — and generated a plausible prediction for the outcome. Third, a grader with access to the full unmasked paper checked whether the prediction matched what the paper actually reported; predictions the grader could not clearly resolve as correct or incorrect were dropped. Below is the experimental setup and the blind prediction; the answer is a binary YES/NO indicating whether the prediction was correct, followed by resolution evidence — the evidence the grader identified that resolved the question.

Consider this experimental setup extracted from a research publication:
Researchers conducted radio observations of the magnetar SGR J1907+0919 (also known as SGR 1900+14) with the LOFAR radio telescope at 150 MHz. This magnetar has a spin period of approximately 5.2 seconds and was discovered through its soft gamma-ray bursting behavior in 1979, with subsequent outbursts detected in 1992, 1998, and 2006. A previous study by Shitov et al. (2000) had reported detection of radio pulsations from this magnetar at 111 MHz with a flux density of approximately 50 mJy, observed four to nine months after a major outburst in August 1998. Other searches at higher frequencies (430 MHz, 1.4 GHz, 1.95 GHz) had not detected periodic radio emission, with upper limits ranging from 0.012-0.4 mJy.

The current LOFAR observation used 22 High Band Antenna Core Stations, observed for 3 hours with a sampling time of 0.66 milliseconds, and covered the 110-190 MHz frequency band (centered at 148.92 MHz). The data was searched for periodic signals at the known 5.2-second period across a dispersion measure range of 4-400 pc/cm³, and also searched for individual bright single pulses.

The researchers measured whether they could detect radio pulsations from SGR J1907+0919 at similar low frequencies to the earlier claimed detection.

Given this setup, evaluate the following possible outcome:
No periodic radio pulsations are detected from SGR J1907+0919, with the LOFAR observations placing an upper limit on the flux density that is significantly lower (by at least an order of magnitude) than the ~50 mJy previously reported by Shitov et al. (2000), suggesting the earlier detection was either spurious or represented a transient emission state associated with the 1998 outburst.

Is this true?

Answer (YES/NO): YES